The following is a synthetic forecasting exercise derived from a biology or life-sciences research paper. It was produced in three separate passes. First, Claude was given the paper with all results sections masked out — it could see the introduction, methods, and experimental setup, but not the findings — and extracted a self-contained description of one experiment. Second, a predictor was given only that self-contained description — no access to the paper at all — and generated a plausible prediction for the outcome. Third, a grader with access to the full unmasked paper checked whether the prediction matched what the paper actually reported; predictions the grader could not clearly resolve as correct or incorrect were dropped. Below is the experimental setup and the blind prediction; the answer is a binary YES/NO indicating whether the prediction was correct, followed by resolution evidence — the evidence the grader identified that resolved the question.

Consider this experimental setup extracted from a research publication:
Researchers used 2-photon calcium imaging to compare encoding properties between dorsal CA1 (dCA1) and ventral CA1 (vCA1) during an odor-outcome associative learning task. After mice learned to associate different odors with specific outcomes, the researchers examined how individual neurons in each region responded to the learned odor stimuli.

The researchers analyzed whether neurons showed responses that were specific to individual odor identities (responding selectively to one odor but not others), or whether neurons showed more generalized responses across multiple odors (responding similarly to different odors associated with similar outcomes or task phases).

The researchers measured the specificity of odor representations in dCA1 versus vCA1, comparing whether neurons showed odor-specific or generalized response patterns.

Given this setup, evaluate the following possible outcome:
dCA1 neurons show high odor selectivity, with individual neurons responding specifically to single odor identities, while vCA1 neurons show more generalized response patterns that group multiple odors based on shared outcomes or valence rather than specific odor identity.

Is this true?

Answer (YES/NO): NO